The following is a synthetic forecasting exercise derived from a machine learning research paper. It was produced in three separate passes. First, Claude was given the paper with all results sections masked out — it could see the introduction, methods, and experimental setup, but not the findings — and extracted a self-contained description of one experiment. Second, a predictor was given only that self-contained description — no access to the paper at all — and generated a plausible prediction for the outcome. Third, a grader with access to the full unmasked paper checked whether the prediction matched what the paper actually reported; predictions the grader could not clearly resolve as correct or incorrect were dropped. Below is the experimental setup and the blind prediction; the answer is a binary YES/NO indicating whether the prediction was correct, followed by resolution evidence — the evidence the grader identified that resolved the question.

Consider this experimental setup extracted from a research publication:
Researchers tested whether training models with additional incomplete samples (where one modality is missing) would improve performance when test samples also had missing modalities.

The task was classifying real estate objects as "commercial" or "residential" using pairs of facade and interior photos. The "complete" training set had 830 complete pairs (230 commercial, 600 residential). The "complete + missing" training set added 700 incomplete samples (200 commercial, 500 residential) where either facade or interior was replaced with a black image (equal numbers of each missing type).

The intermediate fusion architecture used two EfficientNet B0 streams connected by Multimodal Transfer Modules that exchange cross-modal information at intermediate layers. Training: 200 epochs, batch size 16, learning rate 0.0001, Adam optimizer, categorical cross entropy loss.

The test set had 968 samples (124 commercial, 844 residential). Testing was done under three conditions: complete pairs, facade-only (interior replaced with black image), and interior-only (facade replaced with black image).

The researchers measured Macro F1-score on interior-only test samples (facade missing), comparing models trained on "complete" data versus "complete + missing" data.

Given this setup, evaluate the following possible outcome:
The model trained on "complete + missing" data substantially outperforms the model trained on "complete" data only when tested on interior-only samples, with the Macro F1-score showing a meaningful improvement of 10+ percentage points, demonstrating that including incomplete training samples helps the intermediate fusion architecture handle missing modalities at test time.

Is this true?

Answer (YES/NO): NO